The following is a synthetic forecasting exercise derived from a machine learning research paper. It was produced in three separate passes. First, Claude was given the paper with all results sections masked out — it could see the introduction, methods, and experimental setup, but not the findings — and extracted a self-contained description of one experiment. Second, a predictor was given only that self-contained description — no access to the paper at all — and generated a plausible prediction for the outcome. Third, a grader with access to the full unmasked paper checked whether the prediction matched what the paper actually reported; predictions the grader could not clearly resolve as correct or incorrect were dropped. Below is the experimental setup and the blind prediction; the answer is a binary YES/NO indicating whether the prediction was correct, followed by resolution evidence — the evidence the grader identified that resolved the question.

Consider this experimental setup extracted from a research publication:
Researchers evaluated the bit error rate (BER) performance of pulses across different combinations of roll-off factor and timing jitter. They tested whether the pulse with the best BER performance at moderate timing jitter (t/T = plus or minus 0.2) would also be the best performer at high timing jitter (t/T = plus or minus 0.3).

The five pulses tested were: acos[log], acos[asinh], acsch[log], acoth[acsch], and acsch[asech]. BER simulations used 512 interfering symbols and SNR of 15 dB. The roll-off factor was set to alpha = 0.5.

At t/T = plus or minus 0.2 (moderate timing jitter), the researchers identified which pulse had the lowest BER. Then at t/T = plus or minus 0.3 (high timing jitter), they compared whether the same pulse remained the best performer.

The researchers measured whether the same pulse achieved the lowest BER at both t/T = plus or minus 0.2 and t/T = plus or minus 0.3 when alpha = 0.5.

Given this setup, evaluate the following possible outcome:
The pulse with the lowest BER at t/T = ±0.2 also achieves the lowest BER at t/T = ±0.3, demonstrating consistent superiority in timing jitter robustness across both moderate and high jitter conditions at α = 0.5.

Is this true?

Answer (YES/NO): NO